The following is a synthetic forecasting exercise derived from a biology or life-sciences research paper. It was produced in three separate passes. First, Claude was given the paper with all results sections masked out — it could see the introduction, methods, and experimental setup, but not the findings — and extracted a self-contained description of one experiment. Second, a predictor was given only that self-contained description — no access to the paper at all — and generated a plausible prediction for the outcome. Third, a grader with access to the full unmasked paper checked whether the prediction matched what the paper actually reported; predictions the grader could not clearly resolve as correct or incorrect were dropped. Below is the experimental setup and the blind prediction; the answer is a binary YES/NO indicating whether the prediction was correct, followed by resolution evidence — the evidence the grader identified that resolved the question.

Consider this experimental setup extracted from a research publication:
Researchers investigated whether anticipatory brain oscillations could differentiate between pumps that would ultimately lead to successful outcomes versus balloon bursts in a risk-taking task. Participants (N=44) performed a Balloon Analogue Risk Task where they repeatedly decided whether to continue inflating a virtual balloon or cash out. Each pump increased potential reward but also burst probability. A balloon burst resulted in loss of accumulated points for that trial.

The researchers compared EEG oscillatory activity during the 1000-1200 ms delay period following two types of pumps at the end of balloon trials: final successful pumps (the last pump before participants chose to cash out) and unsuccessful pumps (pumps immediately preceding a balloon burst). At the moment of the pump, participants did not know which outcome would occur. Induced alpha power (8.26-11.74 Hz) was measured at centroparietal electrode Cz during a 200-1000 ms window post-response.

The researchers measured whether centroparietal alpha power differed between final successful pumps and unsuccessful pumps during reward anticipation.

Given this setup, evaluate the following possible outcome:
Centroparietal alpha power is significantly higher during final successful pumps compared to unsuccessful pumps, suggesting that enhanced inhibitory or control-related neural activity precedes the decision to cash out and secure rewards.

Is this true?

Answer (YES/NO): NO